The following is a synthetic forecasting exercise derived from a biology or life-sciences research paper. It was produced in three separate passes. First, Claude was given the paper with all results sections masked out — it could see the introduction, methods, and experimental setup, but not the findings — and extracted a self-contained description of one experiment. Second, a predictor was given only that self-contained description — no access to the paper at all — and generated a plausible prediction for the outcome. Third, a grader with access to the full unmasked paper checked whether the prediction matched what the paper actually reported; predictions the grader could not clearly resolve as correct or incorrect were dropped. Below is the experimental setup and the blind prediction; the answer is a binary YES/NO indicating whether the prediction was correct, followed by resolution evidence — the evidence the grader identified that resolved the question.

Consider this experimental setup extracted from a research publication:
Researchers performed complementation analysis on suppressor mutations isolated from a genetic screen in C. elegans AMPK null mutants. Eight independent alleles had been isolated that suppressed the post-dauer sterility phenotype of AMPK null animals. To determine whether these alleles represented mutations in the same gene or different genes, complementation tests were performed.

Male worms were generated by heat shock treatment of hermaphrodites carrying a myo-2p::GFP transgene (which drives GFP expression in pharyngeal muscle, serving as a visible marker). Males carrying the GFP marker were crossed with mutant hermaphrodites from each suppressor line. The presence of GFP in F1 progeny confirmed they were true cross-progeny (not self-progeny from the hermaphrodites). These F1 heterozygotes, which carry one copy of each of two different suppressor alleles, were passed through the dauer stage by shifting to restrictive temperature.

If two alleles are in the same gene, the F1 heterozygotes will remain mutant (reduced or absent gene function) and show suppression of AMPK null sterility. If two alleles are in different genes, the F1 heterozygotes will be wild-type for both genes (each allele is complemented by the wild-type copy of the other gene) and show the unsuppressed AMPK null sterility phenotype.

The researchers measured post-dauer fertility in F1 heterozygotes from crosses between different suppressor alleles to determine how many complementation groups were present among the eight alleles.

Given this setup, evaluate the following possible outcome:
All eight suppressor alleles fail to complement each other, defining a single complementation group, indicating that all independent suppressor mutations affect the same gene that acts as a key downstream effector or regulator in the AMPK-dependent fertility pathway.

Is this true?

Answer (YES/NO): NO